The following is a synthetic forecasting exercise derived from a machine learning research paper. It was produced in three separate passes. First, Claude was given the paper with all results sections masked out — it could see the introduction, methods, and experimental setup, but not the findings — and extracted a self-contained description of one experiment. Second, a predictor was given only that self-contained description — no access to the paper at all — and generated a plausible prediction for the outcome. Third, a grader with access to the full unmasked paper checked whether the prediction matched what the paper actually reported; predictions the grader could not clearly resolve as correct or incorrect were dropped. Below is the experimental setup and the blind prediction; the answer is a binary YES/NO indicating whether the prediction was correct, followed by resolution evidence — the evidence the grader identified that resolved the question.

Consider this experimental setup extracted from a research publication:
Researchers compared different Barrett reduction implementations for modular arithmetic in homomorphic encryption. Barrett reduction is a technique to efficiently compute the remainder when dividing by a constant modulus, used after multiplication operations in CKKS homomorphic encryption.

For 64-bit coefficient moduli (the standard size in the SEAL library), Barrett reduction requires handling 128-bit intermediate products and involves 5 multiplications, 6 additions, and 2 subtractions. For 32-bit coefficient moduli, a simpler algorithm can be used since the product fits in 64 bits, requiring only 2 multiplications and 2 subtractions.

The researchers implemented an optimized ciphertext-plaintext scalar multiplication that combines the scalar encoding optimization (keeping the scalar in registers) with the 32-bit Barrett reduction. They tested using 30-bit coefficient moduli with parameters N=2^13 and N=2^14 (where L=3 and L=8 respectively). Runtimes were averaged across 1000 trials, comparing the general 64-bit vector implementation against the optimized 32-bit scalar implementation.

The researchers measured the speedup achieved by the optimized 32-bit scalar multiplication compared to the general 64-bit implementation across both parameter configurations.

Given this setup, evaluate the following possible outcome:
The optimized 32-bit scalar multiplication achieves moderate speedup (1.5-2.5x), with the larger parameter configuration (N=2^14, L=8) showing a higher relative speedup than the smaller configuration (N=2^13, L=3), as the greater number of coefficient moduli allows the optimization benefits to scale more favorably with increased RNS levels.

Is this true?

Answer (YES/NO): NO